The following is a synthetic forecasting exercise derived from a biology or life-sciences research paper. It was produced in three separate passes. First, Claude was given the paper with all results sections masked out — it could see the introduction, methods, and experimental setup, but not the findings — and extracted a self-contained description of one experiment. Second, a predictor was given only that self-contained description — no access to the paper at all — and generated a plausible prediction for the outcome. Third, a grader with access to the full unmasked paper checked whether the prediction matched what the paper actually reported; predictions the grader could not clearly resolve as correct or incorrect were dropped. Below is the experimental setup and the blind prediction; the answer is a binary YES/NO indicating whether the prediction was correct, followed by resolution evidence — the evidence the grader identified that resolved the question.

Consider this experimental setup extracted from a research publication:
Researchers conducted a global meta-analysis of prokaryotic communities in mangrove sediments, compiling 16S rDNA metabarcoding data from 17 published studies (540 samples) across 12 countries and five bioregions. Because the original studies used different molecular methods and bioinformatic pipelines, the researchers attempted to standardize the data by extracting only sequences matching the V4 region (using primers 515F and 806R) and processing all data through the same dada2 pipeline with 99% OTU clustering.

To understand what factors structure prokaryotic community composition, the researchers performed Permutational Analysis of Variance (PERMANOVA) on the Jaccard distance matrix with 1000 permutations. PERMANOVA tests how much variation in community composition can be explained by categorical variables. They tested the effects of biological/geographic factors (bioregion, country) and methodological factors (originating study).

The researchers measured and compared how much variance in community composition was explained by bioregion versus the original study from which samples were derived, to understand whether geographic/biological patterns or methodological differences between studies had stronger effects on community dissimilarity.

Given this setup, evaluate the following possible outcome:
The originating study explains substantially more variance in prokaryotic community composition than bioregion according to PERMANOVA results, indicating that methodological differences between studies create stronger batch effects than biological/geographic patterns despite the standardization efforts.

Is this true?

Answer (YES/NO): YES